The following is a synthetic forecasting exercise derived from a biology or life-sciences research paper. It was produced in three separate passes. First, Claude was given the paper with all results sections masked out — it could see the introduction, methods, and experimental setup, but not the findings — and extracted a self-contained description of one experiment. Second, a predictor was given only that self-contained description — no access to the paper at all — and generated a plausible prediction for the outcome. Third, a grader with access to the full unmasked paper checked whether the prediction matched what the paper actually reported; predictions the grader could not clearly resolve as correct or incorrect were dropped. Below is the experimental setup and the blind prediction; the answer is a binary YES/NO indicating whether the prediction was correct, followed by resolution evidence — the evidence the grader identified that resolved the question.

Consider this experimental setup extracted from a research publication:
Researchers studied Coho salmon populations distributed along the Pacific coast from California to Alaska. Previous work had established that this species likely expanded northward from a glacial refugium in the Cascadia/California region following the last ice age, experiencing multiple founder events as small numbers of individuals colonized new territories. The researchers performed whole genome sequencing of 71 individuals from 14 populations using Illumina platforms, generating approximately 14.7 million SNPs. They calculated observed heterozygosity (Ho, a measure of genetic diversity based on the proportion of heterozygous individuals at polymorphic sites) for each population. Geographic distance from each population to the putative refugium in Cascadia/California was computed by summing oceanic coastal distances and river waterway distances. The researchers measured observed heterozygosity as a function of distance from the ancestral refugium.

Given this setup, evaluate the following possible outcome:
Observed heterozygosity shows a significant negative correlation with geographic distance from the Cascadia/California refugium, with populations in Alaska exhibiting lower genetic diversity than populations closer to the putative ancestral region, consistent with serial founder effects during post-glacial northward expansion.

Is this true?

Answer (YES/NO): YES